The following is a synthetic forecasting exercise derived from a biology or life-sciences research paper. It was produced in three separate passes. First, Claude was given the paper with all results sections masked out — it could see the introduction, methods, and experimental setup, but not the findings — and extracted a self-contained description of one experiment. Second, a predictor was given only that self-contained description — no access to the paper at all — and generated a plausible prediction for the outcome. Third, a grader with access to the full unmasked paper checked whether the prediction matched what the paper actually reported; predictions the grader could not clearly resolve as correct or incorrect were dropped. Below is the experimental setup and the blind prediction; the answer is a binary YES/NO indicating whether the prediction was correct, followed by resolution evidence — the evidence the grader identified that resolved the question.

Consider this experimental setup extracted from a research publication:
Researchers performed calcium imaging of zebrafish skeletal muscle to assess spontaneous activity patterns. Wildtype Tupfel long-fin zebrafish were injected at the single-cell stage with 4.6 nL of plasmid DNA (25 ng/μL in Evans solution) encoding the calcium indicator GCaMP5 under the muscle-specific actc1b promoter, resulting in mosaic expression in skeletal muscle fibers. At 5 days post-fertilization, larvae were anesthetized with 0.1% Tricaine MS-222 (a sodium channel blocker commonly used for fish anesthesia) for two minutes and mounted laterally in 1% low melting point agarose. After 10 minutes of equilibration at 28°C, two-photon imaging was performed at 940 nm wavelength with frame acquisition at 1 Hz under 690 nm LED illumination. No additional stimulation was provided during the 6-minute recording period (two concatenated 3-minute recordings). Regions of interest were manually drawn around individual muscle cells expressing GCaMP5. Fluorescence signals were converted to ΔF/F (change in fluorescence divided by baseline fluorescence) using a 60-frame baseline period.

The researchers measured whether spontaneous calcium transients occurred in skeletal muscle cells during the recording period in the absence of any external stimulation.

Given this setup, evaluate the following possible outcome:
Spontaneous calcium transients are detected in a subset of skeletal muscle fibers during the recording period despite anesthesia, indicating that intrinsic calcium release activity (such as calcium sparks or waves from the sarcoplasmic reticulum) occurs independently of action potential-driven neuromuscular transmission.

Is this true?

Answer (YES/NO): NO